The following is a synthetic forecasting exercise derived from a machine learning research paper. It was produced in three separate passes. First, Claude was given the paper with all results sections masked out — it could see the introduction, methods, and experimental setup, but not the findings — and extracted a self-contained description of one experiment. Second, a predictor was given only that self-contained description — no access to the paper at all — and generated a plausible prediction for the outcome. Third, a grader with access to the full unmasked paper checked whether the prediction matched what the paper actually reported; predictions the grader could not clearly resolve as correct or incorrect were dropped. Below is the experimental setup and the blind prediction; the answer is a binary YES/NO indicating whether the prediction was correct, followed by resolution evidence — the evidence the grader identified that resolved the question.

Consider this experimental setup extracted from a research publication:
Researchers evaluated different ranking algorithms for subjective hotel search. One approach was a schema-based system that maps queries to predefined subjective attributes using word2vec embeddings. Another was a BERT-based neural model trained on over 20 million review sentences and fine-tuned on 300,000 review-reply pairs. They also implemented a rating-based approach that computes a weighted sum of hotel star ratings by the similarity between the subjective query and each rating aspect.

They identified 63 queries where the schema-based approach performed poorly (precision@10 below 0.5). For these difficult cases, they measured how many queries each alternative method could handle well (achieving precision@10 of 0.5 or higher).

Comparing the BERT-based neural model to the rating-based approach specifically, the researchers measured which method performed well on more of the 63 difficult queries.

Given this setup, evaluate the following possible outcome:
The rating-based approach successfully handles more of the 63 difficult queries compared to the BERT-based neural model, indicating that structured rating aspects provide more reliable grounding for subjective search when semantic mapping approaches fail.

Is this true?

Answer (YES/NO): YES